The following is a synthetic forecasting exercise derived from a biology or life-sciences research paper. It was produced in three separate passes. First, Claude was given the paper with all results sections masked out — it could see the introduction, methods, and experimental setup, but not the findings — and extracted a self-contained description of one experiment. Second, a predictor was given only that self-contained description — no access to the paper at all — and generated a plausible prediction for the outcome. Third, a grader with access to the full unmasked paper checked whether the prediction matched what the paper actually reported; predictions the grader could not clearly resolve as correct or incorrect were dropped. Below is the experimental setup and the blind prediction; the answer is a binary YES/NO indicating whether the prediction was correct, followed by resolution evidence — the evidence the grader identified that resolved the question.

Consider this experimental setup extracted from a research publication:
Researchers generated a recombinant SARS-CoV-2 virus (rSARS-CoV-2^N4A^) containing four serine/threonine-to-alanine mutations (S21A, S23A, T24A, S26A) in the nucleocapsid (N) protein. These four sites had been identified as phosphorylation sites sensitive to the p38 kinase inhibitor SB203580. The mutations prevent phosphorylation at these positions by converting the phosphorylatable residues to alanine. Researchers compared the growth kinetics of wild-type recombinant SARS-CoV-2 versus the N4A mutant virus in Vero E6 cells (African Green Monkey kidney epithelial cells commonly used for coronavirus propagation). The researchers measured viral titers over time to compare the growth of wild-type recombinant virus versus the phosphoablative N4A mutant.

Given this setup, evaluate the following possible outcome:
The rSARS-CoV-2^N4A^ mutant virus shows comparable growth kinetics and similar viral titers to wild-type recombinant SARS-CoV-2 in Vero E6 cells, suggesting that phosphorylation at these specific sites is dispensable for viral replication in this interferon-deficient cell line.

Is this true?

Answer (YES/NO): NO